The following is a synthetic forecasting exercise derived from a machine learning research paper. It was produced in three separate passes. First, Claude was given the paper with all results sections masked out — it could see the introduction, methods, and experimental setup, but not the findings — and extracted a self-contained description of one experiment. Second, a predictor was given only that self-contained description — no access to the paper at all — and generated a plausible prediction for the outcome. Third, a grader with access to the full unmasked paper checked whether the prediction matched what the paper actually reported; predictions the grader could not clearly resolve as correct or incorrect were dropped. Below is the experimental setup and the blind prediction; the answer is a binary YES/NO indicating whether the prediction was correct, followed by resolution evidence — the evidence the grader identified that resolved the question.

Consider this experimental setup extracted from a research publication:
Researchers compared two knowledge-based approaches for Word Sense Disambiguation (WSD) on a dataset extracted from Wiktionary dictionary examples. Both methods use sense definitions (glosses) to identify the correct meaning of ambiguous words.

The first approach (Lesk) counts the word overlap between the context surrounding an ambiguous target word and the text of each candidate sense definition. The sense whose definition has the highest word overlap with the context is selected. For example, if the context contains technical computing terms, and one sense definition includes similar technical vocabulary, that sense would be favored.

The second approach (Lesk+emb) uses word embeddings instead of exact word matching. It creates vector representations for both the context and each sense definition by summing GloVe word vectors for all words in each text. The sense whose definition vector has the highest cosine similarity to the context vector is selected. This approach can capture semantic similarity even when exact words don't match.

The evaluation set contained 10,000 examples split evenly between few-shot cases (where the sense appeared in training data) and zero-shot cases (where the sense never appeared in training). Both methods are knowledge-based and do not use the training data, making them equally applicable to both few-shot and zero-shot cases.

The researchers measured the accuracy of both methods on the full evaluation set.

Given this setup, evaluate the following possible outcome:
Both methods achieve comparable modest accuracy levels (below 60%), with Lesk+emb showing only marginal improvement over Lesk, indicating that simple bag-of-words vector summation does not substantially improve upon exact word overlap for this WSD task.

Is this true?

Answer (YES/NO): YES